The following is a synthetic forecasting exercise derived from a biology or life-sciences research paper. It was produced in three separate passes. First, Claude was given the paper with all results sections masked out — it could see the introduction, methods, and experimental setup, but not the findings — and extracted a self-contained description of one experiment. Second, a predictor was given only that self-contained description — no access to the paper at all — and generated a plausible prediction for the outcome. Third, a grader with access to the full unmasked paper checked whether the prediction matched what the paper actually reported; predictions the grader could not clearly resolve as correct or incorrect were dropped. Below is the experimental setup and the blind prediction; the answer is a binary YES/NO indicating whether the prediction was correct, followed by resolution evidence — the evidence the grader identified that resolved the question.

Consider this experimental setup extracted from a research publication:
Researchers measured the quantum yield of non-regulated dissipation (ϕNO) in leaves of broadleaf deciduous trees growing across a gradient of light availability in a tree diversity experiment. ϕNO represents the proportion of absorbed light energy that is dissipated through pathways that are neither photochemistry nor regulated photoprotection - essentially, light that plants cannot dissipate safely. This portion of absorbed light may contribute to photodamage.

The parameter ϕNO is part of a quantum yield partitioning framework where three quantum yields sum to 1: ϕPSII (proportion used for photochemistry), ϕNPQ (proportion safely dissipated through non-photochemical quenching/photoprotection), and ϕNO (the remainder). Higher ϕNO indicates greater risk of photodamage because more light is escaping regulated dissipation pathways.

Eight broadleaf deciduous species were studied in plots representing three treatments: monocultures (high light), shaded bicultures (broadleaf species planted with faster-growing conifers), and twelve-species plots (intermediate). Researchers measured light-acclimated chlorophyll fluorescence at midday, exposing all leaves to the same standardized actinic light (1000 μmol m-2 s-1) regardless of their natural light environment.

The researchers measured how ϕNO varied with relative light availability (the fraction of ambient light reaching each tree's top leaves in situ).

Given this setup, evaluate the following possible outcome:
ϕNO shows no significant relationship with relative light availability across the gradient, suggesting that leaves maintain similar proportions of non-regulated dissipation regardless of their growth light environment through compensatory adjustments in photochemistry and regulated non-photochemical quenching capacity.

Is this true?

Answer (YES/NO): NO